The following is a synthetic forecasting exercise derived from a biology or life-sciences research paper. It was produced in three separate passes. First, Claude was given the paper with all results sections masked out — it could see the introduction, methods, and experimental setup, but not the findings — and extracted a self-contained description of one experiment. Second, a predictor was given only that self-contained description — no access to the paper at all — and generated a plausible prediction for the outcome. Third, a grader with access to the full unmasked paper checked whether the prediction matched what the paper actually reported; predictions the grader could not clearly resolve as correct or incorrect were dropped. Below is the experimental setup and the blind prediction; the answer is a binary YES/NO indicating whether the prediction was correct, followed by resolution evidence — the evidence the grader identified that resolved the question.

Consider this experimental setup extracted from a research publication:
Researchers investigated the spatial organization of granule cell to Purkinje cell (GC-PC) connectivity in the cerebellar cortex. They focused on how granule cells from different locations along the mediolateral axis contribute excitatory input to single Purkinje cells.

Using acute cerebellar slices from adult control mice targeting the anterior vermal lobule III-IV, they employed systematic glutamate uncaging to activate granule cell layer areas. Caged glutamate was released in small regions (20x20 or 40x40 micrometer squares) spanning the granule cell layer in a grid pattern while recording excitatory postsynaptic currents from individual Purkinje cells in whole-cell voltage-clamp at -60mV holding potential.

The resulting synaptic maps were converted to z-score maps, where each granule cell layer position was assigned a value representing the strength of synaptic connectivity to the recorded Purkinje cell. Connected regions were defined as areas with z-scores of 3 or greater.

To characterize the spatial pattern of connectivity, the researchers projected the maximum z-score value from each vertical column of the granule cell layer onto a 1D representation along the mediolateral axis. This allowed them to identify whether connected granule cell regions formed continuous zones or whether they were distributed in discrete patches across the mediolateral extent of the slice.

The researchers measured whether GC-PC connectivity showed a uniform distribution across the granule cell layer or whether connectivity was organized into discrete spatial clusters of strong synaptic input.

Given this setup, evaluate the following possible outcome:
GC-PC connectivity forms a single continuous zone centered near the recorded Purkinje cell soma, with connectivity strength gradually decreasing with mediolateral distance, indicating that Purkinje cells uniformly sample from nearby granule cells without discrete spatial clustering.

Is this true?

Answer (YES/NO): NO